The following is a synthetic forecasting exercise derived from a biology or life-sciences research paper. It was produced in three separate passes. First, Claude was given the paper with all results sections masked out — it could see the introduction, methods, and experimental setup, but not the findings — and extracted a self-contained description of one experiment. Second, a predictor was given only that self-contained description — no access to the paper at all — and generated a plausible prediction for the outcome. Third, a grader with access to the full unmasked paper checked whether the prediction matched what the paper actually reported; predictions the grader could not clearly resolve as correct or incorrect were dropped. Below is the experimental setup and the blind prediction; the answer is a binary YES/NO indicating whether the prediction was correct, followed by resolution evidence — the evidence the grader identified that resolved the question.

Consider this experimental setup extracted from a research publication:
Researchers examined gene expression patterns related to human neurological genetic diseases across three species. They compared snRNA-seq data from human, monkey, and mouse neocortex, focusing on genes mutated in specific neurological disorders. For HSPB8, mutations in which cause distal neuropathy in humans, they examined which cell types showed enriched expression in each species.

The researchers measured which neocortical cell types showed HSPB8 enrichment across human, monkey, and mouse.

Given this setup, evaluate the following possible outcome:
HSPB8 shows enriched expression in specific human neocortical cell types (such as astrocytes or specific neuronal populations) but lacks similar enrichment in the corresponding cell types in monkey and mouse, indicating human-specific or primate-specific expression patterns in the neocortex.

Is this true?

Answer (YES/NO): YES